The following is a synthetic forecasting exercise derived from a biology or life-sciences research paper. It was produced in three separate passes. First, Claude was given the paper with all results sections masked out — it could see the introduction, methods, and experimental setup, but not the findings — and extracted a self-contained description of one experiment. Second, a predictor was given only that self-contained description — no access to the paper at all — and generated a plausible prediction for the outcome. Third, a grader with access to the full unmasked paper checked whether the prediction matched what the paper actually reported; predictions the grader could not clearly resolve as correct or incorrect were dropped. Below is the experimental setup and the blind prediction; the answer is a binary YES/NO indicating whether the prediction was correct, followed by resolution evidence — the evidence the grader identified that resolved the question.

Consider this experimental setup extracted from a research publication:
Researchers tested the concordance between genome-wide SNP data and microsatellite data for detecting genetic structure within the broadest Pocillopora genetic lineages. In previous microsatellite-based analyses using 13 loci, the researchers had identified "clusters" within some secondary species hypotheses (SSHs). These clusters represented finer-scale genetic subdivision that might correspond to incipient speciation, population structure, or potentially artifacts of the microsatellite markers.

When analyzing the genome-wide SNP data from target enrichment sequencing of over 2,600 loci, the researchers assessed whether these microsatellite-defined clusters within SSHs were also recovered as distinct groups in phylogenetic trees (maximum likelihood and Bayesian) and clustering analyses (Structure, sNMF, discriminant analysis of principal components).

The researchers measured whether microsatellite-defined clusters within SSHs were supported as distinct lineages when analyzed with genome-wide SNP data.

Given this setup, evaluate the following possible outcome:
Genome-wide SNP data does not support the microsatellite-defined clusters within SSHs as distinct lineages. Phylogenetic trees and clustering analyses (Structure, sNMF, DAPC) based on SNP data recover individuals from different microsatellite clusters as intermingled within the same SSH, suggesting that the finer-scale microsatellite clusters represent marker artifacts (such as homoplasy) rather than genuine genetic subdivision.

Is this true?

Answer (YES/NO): NO